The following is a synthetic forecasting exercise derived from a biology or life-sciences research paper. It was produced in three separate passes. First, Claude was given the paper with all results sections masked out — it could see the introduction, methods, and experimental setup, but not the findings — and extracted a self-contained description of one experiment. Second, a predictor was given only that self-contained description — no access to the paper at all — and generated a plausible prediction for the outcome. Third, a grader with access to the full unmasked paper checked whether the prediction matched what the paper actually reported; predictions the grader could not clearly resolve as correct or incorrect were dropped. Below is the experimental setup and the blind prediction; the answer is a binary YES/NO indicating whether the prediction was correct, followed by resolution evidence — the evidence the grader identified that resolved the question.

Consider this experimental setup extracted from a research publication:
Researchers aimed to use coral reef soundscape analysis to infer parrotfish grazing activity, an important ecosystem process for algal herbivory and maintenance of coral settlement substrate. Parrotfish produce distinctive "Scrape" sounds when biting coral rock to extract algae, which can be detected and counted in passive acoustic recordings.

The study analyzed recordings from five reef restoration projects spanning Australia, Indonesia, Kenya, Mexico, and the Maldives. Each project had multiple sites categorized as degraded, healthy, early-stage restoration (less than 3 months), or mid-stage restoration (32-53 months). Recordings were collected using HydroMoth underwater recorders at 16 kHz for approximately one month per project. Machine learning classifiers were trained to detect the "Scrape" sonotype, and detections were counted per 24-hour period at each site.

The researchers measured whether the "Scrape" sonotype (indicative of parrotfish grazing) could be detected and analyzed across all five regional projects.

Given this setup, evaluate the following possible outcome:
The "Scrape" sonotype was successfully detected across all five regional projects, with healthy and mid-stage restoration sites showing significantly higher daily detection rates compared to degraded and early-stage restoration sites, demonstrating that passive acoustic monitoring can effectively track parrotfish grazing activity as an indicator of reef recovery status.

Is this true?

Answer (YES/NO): NO